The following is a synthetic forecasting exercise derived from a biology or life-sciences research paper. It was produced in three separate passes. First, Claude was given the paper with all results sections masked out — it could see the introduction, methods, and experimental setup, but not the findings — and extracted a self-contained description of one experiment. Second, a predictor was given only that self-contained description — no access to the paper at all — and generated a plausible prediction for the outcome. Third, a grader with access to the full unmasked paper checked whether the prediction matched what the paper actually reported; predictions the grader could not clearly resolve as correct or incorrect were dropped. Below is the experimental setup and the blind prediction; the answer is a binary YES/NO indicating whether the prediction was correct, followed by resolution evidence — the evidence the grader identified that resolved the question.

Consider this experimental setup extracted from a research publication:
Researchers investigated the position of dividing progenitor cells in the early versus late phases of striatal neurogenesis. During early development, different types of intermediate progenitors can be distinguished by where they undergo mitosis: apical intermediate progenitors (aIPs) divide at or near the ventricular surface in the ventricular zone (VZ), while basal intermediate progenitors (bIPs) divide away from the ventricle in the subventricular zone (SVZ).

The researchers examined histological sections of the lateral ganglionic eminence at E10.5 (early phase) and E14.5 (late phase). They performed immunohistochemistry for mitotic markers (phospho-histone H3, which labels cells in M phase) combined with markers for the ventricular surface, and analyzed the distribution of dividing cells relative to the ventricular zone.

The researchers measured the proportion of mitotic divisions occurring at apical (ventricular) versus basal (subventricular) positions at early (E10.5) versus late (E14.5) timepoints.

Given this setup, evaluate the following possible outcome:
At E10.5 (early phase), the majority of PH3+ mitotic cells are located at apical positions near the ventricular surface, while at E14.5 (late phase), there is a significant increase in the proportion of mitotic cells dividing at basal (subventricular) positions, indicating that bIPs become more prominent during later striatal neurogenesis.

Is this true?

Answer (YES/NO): YES